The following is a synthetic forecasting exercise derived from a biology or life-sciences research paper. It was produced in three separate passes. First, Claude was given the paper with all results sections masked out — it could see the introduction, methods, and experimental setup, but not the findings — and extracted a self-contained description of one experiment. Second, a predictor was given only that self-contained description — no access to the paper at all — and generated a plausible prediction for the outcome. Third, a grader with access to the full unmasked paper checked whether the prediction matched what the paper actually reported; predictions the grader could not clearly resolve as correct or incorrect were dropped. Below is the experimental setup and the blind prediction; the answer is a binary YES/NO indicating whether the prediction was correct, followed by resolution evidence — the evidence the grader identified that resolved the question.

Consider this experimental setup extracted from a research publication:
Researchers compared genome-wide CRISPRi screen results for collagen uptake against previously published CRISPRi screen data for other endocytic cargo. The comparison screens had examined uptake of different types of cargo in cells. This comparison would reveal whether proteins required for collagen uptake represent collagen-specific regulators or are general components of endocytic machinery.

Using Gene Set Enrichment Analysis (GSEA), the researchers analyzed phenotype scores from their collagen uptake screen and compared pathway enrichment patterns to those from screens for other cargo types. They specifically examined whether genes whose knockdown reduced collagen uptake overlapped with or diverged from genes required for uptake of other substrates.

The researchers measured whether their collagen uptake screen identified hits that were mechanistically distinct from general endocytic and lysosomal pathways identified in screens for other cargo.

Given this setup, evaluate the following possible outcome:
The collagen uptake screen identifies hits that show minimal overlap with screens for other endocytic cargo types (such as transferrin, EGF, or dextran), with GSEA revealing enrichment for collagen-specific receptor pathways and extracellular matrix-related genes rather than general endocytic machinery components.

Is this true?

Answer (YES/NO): NO